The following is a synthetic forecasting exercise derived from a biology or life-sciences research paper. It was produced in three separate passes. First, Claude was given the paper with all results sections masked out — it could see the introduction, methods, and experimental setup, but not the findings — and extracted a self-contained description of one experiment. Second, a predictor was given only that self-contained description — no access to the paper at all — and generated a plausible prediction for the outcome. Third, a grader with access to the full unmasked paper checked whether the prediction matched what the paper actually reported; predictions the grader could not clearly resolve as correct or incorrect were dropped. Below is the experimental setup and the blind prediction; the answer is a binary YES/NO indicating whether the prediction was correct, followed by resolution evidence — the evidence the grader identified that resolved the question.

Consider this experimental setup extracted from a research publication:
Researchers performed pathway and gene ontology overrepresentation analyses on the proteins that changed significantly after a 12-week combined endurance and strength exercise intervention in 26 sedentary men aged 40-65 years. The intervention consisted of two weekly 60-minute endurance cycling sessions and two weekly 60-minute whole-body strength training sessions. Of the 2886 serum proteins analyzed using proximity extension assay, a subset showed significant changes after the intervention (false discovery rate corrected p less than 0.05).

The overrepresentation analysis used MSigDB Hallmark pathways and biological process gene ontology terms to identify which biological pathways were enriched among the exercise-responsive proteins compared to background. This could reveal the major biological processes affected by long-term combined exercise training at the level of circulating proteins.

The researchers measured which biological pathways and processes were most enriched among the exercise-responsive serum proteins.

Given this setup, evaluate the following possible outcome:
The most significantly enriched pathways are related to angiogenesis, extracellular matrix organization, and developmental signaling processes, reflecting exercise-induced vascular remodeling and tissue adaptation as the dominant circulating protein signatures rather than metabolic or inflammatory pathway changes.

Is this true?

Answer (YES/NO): NO